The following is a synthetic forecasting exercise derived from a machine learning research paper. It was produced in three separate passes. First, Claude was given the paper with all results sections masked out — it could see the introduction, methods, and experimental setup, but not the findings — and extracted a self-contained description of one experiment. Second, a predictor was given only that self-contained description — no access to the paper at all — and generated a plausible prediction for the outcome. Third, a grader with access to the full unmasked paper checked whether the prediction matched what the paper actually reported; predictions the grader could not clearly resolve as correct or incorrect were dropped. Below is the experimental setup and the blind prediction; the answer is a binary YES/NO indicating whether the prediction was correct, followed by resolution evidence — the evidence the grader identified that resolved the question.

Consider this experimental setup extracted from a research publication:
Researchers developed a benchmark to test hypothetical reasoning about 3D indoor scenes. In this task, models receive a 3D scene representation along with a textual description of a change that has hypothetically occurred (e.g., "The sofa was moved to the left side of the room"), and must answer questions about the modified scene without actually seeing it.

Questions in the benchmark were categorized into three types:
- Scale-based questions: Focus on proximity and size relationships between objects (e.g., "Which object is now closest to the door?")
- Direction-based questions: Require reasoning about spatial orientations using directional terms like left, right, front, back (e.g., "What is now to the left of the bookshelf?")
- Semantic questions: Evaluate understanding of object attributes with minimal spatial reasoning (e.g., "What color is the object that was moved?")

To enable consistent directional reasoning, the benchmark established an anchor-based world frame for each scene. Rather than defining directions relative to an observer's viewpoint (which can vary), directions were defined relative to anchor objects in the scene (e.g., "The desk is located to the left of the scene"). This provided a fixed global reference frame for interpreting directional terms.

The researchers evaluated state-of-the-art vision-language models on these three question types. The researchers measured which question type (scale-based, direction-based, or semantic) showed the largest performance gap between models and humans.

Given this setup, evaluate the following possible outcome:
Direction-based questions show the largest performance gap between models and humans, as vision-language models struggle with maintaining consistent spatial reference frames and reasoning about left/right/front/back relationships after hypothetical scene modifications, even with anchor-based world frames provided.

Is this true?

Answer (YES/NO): YES